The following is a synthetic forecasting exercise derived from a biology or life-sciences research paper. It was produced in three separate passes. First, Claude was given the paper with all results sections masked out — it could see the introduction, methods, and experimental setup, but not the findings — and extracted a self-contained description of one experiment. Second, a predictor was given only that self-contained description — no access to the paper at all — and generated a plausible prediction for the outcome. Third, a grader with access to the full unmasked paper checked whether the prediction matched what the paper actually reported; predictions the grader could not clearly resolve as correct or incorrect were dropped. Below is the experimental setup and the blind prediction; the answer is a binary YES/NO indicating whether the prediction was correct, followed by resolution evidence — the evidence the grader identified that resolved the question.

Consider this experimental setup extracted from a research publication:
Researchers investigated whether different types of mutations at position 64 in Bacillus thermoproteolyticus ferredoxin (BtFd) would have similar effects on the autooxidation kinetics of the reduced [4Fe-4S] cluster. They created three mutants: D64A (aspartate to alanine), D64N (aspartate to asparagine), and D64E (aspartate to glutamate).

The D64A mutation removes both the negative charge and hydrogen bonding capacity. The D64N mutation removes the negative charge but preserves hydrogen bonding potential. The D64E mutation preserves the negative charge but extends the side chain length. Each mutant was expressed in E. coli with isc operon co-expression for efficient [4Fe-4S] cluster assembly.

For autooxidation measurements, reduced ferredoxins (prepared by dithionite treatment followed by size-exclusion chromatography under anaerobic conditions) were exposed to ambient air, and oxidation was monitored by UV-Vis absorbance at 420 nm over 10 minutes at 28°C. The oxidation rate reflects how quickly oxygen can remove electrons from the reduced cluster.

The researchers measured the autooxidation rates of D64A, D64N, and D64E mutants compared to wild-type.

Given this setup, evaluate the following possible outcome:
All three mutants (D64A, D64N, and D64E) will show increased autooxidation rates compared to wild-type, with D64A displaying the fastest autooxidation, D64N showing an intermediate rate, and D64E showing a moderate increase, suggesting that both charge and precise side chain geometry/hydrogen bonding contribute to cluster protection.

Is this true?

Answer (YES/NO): NO